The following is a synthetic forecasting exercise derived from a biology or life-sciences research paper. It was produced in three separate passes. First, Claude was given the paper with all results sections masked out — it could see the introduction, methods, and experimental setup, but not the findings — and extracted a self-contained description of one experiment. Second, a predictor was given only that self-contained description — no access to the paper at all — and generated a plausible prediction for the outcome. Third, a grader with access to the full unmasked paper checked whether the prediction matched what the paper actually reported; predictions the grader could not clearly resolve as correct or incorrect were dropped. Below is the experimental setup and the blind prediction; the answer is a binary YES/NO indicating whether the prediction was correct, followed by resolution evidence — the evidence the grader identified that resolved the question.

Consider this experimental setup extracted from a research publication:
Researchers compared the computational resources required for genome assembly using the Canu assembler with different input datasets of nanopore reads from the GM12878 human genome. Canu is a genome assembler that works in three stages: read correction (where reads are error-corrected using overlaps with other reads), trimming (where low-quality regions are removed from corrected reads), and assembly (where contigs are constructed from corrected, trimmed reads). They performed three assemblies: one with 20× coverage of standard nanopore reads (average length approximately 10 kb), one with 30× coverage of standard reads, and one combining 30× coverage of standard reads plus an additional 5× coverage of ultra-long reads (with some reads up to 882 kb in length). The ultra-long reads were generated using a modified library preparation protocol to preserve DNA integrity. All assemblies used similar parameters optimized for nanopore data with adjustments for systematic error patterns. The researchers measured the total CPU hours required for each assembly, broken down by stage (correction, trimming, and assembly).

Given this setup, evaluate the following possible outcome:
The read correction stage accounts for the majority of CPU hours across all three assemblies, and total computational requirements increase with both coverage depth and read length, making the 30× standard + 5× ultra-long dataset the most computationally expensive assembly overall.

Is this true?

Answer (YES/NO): NO